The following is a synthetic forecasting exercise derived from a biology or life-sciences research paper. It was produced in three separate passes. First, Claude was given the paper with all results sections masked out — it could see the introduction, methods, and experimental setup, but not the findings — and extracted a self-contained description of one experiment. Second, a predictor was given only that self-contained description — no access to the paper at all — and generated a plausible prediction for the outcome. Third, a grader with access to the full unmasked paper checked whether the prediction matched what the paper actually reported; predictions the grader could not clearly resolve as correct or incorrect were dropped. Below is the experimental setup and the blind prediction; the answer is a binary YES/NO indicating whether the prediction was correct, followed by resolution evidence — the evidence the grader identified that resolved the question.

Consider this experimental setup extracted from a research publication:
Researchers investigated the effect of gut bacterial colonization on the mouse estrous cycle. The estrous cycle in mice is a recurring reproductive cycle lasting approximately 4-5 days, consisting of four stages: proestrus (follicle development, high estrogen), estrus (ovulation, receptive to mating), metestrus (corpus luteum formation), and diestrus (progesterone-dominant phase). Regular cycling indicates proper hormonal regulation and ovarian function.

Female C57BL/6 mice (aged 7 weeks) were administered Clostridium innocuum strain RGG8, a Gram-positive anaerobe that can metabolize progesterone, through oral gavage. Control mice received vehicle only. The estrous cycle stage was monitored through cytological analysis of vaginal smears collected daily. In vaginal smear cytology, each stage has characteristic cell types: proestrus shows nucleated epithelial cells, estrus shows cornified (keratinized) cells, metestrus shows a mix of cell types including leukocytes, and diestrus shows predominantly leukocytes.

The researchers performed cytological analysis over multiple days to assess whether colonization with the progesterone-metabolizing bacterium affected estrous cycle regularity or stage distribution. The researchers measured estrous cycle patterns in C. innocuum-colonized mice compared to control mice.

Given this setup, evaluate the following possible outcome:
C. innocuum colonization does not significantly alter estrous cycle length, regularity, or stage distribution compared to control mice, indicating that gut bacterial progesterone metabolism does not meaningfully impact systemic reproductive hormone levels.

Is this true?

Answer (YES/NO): NO